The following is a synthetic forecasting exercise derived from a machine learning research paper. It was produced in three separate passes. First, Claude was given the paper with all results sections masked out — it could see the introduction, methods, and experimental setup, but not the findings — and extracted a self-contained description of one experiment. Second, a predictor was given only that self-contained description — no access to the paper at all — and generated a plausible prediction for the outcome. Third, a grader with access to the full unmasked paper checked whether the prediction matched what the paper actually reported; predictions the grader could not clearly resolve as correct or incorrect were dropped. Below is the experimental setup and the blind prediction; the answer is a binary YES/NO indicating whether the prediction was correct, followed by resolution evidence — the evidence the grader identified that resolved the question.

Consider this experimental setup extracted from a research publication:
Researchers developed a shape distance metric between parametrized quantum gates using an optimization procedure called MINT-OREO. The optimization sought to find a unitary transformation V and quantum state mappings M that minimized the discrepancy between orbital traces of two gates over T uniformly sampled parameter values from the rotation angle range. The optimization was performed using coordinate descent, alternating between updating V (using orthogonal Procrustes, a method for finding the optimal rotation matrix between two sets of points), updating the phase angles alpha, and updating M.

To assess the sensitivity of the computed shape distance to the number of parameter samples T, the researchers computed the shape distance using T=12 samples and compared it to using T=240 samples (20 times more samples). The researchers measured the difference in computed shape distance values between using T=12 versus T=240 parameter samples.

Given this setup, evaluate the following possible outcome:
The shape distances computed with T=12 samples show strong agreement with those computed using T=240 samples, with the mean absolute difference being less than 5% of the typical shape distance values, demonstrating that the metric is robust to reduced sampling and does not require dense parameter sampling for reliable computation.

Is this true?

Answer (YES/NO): YES